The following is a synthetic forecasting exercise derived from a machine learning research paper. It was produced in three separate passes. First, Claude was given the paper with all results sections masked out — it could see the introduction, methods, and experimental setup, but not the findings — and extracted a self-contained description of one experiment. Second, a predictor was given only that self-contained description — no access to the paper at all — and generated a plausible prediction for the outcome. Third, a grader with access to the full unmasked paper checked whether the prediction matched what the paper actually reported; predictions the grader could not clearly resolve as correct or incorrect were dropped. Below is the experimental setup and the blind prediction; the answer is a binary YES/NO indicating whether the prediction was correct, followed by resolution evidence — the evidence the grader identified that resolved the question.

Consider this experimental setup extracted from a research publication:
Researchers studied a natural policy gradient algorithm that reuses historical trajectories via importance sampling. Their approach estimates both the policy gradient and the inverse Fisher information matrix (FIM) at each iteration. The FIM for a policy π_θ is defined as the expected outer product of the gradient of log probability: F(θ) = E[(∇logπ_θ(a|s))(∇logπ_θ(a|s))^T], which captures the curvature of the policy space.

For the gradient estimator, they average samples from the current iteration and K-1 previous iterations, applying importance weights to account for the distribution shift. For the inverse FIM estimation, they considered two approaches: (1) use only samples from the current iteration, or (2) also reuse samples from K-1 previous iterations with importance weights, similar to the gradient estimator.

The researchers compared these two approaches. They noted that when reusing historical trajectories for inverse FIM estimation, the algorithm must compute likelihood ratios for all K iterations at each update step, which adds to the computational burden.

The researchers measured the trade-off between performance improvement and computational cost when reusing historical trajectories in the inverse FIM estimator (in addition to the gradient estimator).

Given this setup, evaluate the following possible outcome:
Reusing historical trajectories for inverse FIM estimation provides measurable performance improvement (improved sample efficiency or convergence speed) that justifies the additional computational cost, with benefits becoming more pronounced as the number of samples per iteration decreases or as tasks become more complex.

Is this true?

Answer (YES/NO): NO